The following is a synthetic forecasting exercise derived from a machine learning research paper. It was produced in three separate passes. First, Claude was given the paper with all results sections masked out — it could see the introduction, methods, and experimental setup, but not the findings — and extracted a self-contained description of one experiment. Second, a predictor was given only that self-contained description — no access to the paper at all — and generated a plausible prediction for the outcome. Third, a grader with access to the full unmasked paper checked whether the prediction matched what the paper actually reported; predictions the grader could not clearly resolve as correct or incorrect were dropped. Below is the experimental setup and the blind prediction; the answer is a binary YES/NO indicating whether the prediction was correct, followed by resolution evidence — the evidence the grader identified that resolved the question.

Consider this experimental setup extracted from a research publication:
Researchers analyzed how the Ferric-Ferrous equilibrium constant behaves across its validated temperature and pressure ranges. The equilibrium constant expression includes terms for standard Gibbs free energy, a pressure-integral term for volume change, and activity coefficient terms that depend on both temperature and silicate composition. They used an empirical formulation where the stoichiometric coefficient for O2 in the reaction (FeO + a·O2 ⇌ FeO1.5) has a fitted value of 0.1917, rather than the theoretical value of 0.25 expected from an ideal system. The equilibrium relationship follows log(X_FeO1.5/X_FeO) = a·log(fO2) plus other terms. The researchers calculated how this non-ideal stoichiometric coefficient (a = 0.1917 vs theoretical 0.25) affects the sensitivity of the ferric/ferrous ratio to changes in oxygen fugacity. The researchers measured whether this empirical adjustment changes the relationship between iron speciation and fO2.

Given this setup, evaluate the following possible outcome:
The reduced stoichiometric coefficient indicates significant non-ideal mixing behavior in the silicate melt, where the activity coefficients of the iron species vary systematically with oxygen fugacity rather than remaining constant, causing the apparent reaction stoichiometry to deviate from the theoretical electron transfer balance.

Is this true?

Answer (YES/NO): NO